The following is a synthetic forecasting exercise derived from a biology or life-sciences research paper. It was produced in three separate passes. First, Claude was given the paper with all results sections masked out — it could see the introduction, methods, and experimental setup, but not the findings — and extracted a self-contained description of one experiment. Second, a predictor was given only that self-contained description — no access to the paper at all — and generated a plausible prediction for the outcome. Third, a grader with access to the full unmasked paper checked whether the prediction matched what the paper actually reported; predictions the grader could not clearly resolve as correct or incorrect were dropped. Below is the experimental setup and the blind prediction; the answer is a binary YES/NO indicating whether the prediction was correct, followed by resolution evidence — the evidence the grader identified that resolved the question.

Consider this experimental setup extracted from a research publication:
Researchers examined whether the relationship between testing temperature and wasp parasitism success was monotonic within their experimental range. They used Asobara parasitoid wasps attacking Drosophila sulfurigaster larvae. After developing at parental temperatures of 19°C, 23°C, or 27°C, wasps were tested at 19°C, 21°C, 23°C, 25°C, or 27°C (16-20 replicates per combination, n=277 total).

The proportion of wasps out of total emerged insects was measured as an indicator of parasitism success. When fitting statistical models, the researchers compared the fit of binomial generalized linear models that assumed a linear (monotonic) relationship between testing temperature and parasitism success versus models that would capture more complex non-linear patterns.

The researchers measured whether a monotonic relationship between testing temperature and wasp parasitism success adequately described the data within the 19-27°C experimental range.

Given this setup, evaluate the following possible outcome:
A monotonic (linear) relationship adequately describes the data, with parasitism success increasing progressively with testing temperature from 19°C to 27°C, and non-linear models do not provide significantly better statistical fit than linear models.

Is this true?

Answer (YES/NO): NO